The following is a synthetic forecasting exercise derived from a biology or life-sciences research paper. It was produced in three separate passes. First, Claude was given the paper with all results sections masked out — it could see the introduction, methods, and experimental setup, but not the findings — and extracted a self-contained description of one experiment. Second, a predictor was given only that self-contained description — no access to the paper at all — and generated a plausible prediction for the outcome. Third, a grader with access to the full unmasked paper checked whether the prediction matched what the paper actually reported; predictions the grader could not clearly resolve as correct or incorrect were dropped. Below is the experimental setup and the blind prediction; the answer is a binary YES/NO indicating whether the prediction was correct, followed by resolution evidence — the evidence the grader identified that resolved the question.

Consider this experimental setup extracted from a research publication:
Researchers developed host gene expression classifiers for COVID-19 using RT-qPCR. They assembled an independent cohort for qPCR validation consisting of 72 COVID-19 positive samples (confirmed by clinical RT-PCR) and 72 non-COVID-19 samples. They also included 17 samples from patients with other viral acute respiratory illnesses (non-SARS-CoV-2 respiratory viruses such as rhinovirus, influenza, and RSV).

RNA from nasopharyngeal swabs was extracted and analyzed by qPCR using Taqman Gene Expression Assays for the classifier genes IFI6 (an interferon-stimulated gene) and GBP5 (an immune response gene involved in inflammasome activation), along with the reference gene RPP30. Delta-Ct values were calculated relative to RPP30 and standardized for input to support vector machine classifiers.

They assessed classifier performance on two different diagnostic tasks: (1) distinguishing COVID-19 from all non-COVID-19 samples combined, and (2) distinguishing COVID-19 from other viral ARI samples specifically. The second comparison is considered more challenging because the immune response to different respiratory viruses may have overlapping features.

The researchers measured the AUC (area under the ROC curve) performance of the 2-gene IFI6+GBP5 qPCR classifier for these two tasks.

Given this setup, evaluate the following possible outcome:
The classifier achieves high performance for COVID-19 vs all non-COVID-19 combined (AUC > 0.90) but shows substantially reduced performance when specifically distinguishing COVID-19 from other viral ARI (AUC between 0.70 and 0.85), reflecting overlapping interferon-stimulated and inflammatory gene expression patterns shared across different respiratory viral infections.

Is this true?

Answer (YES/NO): NO